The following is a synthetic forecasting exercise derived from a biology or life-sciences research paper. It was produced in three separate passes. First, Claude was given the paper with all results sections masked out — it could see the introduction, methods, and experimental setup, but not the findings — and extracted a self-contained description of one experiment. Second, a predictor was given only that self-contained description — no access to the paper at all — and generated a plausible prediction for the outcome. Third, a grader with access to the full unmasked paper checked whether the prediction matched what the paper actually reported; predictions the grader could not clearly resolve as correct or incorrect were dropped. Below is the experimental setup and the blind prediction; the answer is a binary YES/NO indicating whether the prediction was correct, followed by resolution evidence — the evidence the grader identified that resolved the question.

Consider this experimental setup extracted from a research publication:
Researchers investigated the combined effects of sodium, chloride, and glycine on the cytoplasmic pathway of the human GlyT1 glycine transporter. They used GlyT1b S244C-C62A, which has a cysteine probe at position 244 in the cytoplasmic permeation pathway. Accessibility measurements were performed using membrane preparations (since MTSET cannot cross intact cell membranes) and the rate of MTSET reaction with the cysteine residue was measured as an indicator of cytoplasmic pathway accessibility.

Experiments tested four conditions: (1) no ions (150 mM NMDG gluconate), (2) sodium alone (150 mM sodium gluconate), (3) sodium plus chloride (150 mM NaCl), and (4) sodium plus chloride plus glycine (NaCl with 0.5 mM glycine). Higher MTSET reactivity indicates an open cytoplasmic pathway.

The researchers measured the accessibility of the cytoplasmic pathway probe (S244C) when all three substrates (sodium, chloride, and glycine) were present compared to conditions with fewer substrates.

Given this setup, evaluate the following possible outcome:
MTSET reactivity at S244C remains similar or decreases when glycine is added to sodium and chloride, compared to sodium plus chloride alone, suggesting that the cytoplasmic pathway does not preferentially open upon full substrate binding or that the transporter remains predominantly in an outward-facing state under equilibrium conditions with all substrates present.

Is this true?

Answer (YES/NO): NO